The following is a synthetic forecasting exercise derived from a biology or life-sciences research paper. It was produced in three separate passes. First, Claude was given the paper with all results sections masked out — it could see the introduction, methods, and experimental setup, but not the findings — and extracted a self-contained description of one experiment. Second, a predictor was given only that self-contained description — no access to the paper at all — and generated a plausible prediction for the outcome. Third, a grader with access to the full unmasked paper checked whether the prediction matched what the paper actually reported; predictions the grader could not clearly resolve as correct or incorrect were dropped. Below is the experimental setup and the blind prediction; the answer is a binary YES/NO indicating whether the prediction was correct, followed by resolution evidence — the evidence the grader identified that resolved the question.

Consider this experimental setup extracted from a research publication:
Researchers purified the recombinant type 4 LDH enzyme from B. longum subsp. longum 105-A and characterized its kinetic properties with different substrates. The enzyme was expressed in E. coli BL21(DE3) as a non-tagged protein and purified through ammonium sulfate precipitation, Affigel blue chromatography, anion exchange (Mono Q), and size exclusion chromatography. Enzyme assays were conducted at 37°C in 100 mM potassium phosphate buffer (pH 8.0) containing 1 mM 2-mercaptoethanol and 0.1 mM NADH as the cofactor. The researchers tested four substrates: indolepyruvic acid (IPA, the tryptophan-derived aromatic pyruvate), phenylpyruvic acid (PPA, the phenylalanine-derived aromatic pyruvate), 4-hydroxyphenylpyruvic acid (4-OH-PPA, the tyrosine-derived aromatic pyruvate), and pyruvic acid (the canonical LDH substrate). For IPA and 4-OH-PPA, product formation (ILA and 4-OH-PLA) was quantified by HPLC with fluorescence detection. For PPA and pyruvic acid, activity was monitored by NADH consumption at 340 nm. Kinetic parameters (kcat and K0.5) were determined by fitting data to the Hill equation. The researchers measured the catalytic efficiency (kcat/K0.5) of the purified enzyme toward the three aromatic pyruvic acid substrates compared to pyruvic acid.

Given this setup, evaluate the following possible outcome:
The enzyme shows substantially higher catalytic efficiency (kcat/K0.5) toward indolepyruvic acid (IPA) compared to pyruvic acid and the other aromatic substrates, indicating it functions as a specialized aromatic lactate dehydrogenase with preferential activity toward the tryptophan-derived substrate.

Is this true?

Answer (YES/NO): YES